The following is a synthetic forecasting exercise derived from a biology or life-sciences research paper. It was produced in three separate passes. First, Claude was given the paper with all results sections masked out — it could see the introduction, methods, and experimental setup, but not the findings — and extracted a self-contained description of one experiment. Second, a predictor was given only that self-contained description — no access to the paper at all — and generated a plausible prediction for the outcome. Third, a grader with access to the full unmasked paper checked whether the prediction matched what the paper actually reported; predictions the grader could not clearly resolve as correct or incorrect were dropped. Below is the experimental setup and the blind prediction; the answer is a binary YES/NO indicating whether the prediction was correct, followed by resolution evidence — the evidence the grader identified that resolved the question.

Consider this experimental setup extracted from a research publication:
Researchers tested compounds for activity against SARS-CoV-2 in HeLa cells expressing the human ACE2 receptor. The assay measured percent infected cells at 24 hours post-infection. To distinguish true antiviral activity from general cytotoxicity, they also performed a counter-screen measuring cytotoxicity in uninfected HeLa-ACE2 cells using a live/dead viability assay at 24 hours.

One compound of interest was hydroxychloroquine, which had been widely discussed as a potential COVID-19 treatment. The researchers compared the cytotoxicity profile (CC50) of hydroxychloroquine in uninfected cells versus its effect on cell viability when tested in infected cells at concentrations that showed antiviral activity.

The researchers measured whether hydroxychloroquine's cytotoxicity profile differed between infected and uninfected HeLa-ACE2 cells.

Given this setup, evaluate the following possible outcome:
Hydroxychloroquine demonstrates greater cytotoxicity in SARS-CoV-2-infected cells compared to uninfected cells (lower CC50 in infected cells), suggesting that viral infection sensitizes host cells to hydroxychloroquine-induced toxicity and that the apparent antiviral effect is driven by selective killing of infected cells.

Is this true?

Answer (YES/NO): NO